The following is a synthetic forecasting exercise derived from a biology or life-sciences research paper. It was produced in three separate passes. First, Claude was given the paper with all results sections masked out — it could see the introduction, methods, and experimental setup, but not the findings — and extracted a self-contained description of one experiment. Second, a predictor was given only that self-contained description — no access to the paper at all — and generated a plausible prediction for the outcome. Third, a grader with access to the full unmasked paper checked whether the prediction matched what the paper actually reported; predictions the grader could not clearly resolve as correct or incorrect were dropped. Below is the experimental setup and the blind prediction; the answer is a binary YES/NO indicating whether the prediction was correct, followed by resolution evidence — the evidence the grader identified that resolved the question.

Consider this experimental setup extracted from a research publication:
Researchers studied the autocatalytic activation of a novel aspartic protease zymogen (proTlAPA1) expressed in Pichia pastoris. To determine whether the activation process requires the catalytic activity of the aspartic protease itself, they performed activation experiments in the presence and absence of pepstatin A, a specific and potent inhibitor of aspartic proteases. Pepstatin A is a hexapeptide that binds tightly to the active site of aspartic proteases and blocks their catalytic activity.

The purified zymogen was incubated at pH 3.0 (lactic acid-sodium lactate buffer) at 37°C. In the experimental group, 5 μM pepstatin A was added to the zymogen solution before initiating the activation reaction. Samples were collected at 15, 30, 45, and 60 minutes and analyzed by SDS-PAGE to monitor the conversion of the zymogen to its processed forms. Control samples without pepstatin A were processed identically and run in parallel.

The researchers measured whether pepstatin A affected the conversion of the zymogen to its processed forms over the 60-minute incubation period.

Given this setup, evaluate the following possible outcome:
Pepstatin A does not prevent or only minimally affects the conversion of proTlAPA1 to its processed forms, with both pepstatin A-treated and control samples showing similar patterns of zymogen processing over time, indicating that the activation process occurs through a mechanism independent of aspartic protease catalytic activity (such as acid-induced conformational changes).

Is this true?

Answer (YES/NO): NO